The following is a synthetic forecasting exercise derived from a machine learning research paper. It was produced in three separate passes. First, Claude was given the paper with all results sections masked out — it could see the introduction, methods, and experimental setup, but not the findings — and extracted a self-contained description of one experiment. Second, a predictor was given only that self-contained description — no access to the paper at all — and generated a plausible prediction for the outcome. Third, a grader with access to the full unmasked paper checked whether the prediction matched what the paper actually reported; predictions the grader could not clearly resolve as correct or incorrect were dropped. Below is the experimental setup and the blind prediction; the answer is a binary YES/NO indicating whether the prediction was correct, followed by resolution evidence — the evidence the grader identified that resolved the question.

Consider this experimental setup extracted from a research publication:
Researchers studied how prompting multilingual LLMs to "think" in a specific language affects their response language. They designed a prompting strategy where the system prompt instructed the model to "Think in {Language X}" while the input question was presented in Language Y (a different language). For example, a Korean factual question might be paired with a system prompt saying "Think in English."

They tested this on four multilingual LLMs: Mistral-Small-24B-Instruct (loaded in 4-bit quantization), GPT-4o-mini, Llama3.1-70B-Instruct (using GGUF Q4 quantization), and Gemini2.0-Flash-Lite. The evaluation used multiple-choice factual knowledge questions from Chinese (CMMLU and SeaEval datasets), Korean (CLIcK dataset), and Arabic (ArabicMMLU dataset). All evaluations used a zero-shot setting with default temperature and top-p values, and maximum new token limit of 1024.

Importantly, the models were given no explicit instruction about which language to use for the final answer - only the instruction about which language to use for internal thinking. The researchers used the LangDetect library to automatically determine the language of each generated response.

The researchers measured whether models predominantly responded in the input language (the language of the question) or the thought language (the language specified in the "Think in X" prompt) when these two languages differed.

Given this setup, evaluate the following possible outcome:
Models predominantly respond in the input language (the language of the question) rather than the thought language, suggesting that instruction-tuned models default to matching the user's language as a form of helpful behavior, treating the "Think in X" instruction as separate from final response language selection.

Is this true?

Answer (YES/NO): NO